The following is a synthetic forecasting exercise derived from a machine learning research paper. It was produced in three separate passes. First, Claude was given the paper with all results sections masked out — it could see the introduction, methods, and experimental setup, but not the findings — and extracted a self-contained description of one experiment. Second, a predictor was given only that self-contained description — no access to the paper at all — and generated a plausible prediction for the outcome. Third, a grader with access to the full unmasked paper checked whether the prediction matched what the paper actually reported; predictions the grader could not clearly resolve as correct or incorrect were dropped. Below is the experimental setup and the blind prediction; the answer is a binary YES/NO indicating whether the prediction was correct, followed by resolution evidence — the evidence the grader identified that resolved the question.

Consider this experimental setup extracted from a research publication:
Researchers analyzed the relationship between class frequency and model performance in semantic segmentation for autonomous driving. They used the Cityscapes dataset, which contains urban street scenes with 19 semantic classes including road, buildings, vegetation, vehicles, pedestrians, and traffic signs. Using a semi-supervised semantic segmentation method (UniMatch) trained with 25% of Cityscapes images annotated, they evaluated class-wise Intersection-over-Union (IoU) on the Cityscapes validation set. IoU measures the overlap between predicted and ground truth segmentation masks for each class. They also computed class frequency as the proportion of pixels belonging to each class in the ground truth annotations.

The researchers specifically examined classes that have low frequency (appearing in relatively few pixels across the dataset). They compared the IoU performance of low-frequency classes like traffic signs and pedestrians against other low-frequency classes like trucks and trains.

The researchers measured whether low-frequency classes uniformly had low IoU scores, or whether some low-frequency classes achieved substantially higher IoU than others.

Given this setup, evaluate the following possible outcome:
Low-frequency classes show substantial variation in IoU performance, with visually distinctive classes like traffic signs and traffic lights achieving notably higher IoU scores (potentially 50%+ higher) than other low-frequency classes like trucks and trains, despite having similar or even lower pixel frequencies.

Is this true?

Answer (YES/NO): NO